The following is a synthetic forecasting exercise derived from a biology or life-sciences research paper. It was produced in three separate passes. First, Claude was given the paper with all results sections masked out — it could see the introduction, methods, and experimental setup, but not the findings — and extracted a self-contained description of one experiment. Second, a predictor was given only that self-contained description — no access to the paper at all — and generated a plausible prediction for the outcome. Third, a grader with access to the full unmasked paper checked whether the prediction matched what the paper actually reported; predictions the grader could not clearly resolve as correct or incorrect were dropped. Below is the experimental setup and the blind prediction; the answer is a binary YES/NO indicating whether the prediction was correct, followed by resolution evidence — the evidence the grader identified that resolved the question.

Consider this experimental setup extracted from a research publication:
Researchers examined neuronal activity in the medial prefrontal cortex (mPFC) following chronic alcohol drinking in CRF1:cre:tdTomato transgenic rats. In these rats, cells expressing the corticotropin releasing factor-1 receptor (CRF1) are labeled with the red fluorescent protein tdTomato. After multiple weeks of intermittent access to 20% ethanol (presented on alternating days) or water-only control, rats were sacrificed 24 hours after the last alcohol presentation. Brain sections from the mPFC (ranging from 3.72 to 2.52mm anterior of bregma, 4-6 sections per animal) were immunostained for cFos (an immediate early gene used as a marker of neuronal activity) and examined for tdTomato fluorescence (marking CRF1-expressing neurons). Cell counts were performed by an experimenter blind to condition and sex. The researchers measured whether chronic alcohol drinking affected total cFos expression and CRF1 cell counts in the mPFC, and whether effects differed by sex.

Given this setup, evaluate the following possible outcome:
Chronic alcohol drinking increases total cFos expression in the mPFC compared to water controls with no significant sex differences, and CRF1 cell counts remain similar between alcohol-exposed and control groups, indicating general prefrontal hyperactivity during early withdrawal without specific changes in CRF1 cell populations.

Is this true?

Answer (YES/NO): NO